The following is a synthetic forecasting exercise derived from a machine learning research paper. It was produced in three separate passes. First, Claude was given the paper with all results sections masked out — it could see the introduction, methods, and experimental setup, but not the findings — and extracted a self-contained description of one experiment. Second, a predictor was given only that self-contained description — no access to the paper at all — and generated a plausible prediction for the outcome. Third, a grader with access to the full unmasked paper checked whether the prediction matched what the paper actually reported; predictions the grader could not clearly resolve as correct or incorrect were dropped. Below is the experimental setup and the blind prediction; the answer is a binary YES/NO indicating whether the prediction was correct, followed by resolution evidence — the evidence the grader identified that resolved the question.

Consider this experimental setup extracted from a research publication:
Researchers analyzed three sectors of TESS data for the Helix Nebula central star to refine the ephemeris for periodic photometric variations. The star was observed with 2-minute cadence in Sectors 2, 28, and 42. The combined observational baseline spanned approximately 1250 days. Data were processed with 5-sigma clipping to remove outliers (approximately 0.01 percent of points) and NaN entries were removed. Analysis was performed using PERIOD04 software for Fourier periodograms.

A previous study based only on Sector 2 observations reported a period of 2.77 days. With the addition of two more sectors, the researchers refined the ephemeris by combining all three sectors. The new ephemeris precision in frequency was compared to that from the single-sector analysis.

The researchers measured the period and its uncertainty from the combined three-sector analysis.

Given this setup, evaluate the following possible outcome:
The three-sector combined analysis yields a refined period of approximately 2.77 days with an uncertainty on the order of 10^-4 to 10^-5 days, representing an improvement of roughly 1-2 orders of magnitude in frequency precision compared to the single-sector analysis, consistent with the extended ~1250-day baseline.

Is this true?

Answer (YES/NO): NO